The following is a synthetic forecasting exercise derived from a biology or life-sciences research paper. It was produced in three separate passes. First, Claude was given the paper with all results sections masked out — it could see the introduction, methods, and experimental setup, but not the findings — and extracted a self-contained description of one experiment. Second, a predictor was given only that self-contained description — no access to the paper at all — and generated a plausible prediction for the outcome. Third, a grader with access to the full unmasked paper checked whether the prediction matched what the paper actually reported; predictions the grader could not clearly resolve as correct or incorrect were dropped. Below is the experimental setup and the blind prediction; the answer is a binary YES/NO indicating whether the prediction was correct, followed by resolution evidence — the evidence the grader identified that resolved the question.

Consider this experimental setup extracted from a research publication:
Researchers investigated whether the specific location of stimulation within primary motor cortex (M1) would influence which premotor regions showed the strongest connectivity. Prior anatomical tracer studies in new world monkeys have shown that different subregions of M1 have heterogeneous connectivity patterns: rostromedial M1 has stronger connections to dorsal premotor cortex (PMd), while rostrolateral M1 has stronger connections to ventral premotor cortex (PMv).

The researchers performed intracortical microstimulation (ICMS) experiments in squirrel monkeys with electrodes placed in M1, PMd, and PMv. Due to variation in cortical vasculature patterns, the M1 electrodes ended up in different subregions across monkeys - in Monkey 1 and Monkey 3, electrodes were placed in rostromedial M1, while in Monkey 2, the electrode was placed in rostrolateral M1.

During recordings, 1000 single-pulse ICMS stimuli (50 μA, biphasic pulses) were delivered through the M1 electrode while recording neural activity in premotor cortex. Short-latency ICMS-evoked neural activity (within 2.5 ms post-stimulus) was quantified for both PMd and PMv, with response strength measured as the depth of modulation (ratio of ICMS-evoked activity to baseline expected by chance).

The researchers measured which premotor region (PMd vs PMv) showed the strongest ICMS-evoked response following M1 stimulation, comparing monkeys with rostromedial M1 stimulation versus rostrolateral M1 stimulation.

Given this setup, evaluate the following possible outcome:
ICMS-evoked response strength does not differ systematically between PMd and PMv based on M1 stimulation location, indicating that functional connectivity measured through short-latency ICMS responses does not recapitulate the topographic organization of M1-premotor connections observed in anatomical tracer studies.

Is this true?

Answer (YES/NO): NO